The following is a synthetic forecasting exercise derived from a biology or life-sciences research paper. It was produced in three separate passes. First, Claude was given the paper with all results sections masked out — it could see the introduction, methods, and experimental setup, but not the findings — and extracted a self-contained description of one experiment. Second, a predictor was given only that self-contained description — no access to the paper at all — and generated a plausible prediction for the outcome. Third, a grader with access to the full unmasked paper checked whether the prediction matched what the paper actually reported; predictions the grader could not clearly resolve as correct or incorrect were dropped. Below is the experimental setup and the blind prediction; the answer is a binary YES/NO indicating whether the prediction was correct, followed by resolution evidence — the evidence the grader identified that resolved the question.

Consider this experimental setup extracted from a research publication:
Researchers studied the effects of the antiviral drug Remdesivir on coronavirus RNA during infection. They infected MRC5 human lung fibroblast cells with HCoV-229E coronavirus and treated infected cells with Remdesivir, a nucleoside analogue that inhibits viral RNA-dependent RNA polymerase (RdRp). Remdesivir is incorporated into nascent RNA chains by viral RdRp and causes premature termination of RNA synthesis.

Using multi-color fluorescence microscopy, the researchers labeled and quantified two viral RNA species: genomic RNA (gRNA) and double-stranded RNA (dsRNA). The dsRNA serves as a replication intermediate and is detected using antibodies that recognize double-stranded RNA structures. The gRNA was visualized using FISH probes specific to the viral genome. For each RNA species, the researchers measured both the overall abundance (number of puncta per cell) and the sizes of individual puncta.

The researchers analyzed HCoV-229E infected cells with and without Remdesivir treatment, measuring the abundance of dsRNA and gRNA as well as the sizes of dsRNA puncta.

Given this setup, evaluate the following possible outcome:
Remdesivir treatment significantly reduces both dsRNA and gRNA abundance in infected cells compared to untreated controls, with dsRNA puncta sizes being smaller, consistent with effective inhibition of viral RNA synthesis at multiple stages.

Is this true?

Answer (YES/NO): NO